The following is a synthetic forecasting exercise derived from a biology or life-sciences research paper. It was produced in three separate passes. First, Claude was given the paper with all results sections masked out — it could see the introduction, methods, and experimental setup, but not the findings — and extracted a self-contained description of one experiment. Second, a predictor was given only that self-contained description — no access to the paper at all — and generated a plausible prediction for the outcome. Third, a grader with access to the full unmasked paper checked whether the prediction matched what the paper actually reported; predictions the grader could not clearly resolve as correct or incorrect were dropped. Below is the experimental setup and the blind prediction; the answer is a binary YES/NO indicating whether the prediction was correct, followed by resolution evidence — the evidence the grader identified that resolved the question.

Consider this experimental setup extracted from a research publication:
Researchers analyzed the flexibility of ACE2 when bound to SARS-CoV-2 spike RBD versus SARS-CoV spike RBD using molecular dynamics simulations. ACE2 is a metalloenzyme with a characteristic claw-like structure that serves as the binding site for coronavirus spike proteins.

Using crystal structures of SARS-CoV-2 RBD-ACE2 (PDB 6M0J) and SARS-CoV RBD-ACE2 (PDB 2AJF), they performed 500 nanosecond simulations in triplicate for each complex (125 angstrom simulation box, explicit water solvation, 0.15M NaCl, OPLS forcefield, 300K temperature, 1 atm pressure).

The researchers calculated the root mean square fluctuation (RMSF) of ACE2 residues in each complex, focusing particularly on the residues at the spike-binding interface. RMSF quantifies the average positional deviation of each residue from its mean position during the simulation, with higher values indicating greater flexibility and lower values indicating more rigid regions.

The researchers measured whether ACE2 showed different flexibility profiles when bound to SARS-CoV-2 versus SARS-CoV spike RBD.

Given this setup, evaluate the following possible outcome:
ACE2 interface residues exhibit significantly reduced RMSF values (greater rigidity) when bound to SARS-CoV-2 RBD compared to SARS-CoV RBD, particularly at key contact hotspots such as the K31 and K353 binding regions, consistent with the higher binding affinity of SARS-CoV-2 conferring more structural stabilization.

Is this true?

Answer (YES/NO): NO